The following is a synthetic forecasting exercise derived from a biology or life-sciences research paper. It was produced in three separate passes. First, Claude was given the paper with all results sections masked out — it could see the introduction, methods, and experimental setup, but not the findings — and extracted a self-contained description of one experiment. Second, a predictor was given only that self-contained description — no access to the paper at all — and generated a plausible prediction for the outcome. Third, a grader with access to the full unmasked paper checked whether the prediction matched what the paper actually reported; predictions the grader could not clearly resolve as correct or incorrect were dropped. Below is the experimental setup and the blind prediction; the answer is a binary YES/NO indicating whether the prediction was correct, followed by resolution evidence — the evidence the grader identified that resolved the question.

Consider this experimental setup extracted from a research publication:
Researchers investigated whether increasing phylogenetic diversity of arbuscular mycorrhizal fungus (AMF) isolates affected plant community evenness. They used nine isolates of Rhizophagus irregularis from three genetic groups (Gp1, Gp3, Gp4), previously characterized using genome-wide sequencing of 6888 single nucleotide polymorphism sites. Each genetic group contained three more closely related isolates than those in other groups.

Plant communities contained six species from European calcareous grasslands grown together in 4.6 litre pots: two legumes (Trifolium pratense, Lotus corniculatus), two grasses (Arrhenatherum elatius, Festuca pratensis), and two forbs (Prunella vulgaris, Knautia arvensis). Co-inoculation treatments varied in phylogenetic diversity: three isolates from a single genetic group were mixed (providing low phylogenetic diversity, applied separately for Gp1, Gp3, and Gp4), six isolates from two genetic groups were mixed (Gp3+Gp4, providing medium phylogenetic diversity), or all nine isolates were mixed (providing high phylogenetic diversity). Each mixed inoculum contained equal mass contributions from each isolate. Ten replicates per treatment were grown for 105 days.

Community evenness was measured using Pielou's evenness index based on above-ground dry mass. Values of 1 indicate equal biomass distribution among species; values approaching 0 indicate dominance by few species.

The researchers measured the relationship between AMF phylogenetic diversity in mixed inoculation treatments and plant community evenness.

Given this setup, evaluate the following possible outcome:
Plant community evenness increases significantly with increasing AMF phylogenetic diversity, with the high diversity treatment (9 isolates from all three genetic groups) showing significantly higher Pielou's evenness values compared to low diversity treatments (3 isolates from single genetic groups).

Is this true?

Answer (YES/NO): NO